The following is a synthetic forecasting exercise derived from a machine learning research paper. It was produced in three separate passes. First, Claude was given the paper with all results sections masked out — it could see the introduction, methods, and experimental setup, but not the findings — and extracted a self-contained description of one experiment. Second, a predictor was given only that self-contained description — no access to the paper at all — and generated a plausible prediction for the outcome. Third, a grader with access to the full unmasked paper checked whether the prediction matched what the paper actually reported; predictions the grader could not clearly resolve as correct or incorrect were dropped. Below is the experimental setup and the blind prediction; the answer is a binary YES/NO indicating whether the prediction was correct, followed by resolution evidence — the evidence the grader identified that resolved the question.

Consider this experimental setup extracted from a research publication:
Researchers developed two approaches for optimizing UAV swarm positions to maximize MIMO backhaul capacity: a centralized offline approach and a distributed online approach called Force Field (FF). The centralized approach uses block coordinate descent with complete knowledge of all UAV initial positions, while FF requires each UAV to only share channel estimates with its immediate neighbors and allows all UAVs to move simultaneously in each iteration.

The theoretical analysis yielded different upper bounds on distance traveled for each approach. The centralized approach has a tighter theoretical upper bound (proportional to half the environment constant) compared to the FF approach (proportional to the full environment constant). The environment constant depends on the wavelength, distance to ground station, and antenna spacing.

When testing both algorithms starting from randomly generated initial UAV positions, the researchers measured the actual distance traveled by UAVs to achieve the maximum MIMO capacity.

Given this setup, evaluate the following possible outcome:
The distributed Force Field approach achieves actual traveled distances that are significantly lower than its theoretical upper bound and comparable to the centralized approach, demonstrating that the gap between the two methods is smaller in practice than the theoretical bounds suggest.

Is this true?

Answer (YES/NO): NO